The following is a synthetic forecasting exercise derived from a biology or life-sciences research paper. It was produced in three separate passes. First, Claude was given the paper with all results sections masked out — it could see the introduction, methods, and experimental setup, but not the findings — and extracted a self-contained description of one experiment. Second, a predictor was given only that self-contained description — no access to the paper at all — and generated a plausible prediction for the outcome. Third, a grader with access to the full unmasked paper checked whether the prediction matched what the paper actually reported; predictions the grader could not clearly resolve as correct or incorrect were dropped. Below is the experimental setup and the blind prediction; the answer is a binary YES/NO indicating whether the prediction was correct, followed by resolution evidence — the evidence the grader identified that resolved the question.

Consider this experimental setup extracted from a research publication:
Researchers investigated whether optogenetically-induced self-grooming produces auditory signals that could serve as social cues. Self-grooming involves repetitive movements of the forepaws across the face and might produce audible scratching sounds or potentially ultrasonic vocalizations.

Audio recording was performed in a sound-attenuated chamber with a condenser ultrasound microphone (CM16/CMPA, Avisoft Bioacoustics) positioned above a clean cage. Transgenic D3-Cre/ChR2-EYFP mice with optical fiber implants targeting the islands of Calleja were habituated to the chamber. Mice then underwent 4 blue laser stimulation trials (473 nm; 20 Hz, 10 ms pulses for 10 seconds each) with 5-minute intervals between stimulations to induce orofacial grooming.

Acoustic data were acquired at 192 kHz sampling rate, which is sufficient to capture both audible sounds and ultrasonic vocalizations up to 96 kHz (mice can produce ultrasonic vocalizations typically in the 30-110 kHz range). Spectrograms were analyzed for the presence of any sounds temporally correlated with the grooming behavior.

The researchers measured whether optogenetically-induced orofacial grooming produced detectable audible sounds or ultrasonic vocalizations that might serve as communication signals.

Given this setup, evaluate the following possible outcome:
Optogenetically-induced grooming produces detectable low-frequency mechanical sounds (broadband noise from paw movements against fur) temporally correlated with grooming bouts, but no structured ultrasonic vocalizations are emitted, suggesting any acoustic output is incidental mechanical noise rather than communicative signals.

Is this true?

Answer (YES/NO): NO